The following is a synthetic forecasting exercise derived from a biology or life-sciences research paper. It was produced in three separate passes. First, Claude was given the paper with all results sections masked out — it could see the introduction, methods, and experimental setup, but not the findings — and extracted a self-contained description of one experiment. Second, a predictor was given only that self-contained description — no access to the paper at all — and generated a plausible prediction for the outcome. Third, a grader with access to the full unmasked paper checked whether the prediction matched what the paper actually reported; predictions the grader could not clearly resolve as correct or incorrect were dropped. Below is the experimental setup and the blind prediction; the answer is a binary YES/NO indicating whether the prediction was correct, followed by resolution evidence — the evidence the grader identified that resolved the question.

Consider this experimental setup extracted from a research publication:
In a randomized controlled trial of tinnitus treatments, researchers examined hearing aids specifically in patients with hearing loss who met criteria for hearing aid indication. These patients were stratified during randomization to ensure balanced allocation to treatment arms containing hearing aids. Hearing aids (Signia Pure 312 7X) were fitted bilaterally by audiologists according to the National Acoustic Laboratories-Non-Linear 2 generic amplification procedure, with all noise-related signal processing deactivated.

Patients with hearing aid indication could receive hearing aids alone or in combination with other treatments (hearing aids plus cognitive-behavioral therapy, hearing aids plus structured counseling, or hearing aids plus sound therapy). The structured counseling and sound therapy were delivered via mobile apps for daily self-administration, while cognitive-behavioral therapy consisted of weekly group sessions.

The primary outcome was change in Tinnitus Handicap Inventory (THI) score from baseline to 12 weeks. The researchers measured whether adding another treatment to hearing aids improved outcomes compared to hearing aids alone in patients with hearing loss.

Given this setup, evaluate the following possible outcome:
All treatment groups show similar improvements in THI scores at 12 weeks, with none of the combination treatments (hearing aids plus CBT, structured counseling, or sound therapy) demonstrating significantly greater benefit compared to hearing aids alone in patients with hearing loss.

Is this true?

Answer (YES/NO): YES